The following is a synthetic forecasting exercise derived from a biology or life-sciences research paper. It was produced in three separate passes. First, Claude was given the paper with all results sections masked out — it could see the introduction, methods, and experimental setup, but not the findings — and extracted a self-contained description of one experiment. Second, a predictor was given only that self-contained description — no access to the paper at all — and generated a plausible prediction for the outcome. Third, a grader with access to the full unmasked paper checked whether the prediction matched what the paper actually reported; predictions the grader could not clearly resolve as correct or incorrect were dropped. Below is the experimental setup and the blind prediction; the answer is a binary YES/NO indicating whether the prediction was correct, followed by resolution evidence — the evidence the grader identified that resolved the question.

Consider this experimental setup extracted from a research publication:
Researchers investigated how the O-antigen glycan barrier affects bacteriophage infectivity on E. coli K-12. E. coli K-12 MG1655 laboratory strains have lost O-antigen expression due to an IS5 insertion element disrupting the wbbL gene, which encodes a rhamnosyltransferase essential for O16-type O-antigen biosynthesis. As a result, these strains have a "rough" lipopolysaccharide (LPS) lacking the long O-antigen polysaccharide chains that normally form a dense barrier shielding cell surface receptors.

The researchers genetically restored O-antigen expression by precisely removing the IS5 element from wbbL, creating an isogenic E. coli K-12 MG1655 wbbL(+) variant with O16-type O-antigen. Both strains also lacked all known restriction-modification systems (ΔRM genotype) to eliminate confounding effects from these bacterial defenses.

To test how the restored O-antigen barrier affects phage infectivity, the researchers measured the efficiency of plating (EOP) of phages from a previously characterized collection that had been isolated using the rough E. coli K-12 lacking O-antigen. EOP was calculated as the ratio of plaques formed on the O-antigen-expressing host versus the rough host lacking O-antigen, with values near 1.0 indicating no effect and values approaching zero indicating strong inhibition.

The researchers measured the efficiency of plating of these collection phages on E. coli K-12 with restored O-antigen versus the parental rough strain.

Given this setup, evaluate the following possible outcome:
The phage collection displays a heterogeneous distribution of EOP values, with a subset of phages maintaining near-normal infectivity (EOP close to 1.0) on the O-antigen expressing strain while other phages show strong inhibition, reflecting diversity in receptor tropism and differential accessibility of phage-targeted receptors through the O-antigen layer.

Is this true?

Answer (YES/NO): NO